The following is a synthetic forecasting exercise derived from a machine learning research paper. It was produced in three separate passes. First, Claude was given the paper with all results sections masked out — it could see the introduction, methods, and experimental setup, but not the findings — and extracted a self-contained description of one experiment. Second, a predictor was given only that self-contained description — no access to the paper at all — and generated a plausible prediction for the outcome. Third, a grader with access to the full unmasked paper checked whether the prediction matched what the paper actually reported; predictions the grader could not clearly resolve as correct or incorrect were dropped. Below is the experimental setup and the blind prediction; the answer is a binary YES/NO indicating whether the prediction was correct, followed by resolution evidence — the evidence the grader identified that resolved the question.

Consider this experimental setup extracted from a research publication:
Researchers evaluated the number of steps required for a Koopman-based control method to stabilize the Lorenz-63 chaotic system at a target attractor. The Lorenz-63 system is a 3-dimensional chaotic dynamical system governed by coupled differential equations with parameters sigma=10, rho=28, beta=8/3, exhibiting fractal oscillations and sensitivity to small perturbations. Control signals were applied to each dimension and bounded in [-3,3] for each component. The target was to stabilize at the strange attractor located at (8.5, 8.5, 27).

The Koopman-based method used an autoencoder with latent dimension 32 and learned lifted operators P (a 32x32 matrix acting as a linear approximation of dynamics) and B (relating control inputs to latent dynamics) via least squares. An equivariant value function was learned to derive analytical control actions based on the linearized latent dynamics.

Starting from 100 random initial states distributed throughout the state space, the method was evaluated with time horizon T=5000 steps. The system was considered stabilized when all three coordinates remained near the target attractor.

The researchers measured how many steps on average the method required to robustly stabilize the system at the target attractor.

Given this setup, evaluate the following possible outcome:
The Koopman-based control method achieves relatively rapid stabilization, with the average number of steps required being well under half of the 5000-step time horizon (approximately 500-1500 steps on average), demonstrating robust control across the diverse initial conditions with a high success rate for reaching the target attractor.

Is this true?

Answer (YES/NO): NO